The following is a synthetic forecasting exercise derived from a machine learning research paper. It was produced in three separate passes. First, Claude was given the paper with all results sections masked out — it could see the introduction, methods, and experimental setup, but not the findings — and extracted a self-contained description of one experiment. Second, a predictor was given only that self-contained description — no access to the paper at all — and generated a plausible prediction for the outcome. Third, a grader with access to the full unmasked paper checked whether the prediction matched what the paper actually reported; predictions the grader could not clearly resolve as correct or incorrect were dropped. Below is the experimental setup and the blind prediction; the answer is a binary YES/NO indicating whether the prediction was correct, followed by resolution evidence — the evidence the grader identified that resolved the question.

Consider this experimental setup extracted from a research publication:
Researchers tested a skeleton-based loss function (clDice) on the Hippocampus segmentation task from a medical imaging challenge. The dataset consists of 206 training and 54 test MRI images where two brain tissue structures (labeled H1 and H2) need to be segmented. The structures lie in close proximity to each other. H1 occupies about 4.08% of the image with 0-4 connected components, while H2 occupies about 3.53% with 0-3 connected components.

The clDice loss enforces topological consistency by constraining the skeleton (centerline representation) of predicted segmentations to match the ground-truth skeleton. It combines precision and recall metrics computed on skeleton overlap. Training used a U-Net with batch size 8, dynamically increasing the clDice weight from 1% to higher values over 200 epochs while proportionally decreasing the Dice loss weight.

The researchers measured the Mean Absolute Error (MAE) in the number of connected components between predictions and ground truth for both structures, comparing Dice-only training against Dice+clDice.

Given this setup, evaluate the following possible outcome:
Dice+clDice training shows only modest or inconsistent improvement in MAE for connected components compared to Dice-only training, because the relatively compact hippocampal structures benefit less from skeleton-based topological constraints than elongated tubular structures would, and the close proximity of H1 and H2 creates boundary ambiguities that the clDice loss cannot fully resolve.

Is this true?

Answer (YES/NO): NO